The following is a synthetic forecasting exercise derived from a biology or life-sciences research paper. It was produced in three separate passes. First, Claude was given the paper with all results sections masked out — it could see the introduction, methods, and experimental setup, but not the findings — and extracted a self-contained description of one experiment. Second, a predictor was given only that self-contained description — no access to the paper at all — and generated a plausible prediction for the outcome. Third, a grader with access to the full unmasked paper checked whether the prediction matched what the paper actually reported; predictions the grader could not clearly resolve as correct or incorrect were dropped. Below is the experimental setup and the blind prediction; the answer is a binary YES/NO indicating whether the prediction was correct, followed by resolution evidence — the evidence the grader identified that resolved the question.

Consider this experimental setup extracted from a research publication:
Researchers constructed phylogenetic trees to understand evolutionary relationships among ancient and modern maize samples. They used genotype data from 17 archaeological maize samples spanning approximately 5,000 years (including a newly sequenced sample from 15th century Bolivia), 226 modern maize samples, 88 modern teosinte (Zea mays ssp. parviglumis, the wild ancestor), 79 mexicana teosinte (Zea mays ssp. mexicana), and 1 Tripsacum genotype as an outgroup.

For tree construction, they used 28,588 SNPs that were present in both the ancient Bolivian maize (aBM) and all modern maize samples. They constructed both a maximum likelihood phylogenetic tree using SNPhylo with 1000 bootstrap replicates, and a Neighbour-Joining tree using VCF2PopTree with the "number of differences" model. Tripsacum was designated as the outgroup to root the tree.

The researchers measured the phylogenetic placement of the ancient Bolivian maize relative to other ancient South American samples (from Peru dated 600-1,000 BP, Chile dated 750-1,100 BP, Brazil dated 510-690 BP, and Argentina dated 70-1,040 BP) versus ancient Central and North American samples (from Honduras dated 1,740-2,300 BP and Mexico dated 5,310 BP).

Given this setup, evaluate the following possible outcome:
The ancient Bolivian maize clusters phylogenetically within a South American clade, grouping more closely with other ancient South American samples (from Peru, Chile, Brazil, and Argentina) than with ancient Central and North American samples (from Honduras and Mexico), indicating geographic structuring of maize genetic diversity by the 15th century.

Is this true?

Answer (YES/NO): YES